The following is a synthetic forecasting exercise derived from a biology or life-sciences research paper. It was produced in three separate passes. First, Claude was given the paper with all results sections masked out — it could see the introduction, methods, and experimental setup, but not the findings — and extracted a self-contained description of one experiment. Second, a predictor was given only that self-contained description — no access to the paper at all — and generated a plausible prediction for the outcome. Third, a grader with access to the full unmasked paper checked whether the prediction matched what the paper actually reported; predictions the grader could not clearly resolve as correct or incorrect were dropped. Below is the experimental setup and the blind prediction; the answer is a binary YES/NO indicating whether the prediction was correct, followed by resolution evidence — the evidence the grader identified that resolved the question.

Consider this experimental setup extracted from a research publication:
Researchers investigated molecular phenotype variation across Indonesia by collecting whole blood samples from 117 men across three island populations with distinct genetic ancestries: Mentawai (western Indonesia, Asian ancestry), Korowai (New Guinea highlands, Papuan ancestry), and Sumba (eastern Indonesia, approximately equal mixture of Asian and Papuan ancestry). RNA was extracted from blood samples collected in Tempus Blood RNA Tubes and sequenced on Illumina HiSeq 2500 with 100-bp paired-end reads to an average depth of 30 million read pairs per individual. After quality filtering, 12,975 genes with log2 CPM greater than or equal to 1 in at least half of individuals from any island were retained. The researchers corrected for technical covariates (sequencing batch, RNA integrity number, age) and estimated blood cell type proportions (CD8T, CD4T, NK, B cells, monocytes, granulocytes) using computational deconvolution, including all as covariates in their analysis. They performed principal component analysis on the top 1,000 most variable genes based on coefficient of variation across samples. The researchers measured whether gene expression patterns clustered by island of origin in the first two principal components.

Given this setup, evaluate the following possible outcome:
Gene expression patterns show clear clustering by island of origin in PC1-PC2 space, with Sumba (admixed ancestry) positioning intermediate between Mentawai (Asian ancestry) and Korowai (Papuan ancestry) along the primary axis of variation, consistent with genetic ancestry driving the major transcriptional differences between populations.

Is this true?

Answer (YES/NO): NO